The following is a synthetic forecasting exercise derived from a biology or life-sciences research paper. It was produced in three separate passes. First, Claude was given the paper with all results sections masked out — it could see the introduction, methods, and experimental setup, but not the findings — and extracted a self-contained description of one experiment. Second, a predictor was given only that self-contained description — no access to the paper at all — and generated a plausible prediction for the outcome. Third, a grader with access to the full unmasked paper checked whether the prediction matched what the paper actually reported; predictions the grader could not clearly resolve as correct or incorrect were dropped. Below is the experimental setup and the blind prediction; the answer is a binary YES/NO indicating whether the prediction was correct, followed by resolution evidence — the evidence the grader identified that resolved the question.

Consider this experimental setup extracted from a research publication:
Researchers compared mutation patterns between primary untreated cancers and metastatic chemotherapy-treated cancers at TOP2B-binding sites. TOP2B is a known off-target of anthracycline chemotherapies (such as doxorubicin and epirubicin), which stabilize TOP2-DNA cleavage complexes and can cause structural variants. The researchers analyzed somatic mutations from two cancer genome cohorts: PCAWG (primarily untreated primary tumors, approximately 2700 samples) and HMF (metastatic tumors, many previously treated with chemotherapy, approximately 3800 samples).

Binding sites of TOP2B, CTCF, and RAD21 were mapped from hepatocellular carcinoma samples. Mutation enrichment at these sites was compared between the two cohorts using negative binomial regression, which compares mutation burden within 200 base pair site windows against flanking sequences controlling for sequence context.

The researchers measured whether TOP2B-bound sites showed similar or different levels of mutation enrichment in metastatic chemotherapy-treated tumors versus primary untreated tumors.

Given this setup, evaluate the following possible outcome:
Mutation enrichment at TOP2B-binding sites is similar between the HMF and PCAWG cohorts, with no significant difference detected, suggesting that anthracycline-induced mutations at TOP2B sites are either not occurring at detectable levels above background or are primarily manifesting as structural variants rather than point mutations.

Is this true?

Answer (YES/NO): NO